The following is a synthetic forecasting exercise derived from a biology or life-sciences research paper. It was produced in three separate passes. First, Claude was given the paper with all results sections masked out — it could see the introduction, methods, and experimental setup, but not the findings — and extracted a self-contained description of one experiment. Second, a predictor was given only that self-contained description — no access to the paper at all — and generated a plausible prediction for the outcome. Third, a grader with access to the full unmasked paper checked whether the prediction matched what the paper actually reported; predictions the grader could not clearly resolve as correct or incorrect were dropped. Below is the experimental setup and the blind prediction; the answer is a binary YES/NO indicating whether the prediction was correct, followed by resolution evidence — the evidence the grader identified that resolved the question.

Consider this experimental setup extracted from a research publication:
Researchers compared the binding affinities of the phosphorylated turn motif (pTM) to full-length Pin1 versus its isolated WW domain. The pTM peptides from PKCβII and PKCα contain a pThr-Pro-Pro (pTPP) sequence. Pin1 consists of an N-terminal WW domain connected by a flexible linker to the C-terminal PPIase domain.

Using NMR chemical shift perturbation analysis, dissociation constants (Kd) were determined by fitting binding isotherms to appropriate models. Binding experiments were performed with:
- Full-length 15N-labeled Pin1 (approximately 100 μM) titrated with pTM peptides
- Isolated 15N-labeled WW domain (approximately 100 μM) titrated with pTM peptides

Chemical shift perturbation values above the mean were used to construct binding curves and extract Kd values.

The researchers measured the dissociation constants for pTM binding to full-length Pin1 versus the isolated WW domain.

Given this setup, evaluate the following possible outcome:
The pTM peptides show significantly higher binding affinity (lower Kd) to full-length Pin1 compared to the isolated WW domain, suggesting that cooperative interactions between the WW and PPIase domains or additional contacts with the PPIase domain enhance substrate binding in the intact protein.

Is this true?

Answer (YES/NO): NO